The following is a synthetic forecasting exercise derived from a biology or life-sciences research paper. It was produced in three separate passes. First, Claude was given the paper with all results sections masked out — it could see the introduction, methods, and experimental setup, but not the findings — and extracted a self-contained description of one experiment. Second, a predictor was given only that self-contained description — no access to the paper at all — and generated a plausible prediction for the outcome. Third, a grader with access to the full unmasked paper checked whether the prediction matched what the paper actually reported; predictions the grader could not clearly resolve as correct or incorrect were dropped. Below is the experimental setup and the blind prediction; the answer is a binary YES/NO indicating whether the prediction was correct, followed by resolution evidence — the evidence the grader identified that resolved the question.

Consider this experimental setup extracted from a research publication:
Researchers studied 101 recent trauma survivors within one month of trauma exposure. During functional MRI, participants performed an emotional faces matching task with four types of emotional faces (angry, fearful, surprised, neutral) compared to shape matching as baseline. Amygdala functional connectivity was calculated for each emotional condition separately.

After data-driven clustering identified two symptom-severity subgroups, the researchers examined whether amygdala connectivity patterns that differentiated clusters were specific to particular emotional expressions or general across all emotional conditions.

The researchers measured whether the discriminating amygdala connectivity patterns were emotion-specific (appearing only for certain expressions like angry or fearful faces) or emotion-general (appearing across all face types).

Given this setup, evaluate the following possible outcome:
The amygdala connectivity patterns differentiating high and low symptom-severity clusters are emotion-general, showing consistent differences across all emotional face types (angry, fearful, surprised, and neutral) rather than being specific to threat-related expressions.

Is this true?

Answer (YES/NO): NO